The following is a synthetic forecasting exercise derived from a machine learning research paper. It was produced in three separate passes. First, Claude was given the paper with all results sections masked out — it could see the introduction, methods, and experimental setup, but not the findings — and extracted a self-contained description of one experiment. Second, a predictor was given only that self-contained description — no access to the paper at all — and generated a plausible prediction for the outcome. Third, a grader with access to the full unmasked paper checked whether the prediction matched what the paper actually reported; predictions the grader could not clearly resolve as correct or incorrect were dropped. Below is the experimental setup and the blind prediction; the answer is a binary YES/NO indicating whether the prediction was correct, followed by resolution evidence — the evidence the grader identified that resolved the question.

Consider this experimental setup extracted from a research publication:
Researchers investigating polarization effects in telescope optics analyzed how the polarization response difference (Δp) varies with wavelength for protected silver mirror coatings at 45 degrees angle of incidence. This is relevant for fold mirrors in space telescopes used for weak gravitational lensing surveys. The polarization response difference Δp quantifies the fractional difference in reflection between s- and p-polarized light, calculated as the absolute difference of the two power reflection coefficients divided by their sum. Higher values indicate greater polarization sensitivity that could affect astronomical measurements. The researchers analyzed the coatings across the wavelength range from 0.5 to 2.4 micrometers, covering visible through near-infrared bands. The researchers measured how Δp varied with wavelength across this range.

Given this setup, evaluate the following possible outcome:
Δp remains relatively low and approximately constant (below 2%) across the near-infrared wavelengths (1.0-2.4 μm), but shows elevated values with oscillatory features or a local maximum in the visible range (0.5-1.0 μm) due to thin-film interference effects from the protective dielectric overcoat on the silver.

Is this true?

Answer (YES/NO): NO